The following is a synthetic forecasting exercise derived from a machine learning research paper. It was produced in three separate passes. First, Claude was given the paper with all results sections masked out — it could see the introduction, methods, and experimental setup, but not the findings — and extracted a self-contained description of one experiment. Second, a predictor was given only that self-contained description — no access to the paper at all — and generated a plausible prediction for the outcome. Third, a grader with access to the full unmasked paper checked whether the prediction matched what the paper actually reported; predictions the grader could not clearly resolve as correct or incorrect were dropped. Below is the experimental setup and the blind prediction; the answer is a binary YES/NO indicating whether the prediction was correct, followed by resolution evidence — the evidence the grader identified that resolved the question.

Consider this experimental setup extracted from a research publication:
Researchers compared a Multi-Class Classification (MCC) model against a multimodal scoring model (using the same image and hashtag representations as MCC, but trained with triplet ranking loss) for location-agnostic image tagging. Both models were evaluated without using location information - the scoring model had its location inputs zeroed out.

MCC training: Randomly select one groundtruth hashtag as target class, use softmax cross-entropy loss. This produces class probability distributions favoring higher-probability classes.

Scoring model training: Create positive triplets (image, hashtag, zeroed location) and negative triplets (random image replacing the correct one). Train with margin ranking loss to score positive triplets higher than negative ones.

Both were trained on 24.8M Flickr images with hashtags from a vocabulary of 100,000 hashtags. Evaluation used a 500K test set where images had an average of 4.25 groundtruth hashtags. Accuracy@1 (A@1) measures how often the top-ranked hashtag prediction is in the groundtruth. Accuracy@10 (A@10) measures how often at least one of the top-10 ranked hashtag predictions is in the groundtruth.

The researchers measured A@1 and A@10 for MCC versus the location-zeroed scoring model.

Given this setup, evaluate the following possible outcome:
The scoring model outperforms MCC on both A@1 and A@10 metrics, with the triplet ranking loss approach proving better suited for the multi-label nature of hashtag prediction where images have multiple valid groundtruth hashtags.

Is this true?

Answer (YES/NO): NO